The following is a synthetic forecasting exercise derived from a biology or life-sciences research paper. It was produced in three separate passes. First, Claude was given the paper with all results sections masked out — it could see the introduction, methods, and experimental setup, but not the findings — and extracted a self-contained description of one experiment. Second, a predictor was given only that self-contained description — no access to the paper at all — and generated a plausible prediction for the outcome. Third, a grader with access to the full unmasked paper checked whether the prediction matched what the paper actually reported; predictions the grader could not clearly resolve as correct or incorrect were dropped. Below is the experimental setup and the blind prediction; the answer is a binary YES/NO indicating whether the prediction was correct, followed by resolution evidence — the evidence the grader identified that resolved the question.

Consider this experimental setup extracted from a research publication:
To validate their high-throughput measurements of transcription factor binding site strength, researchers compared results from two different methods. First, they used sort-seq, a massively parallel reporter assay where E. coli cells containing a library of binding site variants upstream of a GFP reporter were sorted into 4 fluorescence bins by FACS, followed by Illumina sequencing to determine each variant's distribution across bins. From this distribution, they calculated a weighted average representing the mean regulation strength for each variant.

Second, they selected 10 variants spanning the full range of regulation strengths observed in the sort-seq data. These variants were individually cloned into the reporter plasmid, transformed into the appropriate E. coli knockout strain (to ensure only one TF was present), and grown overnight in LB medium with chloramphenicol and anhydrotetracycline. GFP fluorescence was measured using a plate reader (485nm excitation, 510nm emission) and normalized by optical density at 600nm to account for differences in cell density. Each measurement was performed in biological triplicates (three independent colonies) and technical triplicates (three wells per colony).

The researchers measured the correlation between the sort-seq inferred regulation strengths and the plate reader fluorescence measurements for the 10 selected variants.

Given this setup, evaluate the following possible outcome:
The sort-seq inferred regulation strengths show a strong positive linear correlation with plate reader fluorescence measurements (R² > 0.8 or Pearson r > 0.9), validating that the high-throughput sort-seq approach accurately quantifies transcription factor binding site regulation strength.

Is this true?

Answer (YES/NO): NO